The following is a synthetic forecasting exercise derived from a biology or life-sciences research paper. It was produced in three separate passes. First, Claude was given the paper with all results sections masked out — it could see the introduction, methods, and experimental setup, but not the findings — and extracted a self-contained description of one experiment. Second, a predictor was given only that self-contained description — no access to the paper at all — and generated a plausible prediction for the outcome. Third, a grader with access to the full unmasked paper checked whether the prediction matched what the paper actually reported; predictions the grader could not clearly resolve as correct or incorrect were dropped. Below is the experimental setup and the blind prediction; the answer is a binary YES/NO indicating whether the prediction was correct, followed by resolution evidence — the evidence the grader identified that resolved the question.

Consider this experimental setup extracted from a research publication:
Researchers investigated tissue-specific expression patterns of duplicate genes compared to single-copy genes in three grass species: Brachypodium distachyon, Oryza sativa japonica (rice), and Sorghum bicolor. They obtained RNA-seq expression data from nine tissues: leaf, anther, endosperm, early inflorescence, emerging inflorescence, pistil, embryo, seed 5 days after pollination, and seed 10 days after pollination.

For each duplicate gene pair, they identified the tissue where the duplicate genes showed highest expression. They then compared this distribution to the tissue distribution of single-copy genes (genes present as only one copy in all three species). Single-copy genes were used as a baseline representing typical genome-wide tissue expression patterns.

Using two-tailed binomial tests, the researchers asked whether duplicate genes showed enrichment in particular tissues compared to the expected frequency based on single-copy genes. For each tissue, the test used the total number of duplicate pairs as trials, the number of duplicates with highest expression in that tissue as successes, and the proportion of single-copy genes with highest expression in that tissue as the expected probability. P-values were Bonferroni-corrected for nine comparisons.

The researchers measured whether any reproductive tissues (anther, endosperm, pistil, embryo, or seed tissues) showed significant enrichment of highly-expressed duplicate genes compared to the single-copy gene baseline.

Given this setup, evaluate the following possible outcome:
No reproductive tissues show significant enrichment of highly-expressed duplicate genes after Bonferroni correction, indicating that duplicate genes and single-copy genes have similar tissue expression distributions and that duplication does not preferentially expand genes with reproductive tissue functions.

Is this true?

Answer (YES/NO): NO